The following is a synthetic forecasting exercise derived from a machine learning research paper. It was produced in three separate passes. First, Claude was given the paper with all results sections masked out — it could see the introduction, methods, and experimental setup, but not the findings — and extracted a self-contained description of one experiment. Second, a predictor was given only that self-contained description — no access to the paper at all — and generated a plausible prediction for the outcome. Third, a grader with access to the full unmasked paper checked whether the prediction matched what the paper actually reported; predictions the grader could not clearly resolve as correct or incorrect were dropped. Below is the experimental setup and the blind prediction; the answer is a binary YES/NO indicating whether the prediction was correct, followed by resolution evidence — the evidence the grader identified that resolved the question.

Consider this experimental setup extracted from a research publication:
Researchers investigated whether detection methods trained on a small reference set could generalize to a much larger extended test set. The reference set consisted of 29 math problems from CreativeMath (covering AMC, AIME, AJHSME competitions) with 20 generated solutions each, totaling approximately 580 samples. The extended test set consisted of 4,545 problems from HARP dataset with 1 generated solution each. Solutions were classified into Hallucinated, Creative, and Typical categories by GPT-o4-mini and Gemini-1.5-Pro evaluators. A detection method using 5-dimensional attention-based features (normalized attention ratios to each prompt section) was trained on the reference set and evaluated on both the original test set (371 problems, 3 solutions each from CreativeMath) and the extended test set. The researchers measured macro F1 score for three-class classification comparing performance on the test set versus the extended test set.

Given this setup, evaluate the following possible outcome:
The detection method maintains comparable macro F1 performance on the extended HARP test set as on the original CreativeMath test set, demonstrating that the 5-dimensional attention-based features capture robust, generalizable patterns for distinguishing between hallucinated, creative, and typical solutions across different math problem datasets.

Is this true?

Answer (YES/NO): YES